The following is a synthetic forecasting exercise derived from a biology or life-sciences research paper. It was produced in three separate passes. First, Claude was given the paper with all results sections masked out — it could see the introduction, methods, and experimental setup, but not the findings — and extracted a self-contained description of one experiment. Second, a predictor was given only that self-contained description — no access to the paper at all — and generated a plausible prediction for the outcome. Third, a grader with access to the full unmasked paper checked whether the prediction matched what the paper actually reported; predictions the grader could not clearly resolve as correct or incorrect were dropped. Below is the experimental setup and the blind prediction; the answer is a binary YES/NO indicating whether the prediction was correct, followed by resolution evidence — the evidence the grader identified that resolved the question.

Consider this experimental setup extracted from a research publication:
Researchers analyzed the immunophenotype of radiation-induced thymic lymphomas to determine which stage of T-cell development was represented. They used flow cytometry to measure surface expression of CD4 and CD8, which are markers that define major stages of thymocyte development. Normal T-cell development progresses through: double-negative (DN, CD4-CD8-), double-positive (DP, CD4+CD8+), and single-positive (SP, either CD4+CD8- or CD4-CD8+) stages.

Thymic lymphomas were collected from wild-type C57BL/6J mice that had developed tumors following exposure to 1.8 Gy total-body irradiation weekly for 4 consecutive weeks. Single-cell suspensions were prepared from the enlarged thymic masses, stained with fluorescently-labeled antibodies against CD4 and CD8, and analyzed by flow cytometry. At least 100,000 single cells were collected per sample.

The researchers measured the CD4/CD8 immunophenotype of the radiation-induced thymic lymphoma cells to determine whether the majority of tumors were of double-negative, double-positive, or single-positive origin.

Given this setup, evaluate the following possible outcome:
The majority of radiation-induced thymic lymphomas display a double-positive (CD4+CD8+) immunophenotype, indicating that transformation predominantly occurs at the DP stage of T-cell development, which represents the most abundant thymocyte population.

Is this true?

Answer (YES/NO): YES